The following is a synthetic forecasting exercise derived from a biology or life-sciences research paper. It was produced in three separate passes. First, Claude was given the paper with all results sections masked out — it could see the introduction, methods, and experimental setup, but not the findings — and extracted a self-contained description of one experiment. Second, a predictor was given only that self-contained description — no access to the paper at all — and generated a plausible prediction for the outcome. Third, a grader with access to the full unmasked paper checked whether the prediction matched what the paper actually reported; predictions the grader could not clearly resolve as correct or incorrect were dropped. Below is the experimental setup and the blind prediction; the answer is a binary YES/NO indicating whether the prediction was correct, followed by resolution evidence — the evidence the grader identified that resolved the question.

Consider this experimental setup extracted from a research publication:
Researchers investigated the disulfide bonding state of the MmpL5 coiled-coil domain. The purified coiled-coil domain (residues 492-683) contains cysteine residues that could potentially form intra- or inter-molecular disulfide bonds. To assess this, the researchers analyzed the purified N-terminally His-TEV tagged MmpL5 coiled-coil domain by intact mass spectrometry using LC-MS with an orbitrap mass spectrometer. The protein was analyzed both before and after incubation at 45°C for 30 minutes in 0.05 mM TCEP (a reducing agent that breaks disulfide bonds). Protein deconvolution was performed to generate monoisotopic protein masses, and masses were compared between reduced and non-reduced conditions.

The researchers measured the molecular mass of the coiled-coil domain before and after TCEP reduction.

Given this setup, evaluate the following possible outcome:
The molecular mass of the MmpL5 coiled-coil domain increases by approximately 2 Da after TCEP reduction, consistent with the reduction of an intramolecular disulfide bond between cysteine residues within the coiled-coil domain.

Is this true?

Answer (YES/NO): YES